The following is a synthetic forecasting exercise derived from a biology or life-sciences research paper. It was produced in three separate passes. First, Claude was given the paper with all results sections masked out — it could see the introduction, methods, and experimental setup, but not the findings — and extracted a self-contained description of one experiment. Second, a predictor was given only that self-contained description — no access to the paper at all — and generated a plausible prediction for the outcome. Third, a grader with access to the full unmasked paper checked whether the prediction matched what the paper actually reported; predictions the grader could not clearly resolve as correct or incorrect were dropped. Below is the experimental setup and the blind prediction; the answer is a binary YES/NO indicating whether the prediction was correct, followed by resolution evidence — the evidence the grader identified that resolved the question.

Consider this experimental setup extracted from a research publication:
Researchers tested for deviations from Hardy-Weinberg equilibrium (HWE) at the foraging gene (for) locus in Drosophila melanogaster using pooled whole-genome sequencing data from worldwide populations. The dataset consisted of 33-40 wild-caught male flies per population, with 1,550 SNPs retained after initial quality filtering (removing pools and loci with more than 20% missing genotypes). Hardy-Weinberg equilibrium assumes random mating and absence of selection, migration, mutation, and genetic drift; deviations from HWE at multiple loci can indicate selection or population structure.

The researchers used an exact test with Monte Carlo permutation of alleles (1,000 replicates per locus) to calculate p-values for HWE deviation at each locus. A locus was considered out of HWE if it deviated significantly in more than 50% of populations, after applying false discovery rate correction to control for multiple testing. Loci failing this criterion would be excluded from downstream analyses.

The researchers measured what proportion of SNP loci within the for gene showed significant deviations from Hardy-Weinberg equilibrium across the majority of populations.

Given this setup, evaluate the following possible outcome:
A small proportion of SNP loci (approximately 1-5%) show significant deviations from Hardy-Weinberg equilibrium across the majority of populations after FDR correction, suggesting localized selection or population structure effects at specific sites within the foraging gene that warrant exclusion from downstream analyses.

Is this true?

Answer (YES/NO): NO